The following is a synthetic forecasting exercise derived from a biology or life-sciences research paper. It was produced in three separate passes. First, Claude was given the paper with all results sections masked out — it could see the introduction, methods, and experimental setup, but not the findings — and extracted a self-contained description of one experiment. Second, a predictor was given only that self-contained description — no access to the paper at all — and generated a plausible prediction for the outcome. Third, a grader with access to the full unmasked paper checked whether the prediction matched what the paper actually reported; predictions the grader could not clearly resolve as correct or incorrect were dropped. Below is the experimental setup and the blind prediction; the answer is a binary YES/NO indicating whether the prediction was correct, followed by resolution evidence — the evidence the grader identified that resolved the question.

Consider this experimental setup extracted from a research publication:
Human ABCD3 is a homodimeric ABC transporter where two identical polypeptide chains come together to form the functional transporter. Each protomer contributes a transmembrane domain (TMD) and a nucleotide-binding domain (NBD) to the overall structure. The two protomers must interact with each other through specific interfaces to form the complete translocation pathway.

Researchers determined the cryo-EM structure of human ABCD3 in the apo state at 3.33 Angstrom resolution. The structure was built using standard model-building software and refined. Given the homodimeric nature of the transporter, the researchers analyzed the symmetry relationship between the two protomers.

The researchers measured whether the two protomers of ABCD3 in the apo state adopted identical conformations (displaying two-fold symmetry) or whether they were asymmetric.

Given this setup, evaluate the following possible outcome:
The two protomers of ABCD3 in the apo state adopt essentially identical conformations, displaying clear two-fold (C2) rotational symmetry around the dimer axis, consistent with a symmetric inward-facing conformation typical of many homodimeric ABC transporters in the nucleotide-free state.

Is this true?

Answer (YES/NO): YES